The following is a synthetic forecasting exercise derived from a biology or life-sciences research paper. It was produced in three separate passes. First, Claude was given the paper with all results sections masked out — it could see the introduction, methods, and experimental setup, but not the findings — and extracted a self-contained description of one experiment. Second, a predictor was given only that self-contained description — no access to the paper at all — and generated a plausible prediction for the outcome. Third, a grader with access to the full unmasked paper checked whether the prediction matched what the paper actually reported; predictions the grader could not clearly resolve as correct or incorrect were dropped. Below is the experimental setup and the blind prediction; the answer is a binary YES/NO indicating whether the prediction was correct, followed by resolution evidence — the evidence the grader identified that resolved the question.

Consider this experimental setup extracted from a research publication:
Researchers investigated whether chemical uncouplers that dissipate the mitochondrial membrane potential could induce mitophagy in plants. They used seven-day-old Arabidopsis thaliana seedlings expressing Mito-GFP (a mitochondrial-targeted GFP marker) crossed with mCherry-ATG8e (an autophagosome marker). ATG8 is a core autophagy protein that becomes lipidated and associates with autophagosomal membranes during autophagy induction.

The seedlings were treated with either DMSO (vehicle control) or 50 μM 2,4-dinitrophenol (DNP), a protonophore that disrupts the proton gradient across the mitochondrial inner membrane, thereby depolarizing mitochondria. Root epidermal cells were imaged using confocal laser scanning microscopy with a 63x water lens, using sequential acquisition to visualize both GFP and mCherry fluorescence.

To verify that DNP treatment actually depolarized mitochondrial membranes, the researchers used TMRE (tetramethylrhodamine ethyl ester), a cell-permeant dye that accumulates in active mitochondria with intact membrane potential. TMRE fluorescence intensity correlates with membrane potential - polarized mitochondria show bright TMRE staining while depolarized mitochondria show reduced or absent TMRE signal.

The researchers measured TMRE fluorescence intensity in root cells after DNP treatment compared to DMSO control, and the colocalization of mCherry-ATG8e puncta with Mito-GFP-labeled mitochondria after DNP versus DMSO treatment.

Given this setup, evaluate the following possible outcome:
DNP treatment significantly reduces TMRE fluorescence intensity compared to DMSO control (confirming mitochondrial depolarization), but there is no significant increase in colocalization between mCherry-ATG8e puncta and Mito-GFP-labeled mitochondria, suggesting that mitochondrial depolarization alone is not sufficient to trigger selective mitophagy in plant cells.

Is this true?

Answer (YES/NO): NO